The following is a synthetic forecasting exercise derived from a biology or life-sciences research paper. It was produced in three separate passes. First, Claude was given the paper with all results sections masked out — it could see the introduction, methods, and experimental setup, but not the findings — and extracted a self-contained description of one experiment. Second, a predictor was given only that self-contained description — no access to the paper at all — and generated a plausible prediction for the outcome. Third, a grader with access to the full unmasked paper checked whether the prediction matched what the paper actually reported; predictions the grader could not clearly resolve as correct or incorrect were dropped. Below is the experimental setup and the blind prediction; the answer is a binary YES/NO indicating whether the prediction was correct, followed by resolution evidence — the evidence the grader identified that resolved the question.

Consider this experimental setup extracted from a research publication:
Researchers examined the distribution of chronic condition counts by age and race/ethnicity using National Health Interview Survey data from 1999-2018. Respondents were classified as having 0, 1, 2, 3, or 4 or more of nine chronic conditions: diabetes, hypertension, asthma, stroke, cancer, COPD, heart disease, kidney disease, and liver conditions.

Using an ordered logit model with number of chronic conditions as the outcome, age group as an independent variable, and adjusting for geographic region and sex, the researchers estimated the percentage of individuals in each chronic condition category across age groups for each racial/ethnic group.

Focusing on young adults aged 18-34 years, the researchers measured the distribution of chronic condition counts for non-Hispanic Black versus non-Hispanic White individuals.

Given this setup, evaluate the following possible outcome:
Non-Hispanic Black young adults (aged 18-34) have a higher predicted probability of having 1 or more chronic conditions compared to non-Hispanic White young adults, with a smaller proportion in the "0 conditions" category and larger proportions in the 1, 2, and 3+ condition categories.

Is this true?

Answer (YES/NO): YES